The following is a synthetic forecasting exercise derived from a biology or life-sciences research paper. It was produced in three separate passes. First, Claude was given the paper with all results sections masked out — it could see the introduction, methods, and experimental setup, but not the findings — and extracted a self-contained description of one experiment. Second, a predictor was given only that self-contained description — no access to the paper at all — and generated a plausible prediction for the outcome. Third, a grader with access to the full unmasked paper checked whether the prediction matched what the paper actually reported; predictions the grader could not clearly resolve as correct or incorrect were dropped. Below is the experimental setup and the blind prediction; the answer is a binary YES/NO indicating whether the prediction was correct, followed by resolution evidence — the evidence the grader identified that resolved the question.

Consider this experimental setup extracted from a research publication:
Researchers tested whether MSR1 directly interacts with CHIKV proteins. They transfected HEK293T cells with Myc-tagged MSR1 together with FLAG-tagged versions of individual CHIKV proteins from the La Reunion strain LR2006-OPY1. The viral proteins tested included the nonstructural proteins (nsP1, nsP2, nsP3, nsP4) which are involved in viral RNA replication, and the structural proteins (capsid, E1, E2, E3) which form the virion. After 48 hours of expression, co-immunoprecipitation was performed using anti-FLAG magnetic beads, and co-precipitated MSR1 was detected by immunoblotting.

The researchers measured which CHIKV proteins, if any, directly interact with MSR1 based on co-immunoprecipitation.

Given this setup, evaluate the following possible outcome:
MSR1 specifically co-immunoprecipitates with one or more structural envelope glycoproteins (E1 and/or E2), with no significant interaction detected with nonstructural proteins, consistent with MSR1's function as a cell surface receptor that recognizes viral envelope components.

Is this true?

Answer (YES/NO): NO